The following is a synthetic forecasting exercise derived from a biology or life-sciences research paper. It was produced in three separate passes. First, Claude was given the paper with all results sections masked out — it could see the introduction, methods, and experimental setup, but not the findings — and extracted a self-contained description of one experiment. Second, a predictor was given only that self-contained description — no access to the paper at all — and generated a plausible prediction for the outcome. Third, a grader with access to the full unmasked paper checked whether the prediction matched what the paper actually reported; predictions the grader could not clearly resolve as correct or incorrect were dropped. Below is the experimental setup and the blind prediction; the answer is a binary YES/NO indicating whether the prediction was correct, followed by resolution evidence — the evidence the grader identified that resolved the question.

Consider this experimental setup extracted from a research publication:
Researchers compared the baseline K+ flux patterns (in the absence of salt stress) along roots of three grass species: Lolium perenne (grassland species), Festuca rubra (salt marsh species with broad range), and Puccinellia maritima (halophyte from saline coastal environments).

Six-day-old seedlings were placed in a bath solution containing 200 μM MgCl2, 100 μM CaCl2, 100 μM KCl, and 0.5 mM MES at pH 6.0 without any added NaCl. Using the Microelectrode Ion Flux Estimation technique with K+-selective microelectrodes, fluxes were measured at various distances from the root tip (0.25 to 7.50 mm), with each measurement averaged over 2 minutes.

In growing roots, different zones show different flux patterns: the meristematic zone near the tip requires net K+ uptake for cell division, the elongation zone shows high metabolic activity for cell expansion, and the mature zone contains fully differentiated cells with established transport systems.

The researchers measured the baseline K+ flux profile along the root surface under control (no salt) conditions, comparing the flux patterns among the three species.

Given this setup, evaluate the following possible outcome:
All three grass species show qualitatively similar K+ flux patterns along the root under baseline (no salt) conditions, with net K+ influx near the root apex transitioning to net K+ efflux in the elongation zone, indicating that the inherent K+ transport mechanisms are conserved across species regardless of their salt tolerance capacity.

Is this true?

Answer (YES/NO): NO